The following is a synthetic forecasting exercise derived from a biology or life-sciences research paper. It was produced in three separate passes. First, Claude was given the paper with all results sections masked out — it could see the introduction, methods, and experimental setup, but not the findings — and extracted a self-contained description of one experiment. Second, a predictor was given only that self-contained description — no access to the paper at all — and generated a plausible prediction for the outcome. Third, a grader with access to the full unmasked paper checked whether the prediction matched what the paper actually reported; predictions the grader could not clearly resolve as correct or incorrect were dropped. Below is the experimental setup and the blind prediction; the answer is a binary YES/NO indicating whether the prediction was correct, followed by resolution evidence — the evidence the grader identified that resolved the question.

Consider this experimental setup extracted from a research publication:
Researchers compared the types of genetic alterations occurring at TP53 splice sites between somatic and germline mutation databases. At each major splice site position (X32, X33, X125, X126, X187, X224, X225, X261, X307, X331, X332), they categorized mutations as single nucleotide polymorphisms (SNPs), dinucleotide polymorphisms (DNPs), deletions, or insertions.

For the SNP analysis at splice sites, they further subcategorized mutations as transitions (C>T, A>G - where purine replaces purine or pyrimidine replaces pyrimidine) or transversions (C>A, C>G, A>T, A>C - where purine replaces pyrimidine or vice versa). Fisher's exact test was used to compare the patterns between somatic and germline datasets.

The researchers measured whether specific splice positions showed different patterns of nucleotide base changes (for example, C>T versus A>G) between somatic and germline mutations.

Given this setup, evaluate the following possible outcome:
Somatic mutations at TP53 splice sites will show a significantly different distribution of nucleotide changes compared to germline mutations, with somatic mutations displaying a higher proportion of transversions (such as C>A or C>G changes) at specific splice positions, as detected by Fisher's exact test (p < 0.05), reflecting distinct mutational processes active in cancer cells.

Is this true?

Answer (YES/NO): NO